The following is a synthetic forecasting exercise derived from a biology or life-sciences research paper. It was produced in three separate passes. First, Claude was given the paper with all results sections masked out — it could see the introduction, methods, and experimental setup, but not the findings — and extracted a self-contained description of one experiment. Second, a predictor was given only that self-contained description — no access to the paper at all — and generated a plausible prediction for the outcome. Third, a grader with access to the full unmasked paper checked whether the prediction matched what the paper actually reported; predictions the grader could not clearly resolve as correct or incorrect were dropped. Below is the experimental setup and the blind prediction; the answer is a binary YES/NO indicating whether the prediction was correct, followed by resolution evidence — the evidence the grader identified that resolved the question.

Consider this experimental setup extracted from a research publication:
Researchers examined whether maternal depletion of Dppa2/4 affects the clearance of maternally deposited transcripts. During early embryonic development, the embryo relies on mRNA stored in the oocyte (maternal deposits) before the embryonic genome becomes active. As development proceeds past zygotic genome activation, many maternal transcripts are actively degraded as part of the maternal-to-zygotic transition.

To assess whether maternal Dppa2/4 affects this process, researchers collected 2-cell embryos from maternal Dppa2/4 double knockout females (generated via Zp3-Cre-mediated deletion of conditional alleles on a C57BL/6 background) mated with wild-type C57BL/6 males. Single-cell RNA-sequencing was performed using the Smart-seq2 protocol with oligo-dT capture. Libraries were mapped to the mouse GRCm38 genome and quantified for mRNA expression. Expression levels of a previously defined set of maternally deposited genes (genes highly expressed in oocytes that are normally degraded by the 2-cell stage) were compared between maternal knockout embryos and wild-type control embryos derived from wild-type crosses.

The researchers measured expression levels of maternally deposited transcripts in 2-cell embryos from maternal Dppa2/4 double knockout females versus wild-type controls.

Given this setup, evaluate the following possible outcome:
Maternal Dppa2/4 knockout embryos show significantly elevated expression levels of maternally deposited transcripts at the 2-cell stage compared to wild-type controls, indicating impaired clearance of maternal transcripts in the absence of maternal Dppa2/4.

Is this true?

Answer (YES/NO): NO